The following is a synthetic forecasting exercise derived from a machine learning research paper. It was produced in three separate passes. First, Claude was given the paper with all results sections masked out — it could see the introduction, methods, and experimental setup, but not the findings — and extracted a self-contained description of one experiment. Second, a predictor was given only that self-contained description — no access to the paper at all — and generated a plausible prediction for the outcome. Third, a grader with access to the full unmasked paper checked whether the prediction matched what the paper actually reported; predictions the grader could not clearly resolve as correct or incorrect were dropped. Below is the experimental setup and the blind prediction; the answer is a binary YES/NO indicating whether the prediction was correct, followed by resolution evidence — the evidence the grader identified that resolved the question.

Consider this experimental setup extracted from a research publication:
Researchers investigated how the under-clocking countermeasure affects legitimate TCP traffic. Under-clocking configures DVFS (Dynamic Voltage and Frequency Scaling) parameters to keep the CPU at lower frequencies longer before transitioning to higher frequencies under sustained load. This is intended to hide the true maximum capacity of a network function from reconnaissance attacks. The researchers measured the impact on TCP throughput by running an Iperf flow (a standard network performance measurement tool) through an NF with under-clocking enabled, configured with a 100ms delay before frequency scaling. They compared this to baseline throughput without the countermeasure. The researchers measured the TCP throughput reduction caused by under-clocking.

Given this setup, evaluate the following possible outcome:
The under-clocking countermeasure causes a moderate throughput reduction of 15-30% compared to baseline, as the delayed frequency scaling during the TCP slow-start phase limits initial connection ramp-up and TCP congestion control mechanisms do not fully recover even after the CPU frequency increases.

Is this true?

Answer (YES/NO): NO